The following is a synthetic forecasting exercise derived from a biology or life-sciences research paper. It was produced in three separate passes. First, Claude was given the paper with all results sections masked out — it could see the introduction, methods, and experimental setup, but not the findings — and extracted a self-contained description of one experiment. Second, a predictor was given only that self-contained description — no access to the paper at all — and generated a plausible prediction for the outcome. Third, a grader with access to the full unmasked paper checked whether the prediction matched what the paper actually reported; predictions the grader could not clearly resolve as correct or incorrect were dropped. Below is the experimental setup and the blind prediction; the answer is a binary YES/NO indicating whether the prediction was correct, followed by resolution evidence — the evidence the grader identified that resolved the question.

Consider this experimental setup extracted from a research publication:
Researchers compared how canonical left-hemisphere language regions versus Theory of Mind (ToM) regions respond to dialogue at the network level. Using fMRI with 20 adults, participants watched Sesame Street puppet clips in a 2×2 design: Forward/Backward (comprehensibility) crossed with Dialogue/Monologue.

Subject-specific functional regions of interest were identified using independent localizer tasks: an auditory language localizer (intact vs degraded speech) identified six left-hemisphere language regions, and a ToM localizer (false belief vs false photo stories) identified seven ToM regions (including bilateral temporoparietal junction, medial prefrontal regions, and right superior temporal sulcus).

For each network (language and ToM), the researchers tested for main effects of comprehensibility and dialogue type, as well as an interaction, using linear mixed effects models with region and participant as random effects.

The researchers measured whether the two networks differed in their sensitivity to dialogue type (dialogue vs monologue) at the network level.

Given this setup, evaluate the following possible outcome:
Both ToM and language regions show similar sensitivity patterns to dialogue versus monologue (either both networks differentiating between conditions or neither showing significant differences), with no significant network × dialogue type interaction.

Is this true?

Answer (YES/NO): NO